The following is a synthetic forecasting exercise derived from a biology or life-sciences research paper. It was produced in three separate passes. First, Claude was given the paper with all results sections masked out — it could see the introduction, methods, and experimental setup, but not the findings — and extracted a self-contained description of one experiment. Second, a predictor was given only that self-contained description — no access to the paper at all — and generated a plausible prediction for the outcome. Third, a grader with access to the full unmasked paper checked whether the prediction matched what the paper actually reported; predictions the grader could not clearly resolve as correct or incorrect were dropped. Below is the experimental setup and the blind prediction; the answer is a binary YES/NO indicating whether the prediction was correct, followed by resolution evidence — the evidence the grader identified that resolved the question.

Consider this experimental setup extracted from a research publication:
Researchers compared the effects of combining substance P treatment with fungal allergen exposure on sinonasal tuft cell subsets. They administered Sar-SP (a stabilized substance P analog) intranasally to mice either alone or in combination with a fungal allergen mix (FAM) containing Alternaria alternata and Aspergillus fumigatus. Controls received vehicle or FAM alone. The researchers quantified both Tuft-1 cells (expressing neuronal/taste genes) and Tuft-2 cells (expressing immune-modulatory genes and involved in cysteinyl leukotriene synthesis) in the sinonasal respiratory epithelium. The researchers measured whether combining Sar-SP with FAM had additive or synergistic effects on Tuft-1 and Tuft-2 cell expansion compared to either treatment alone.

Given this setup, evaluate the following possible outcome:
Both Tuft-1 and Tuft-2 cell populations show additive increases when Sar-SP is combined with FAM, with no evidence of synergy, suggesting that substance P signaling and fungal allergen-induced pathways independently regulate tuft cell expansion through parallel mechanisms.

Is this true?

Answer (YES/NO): NO